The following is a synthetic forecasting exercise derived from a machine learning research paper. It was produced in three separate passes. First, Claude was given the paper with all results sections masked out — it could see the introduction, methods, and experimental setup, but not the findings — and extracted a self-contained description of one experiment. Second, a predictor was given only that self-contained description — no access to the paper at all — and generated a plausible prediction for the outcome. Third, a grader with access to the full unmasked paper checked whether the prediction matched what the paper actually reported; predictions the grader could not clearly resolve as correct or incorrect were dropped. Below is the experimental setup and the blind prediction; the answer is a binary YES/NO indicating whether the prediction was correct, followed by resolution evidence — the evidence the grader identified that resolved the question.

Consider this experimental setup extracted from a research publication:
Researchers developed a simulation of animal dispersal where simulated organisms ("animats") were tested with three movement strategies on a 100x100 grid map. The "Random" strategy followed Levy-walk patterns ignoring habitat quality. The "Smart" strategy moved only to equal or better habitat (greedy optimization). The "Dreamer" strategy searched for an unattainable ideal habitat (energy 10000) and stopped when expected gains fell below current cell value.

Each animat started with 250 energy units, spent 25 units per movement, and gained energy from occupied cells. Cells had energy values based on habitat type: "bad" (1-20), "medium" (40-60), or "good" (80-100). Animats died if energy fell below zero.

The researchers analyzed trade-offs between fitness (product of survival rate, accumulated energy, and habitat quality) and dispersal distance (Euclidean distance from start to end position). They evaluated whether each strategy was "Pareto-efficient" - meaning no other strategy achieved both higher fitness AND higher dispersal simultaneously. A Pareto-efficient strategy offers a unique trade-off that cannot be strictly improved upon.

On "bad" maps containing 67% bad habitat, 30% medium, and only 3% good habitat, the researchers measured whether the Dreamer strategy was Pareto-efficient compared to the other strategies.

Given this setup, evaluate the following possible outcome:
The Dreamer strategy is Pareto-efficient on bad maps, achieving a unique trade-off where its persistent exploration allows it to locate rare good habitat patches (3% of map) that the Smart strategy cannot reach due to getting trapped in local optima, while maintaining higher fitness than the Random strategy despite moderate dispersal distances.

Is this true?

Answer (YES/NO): NO